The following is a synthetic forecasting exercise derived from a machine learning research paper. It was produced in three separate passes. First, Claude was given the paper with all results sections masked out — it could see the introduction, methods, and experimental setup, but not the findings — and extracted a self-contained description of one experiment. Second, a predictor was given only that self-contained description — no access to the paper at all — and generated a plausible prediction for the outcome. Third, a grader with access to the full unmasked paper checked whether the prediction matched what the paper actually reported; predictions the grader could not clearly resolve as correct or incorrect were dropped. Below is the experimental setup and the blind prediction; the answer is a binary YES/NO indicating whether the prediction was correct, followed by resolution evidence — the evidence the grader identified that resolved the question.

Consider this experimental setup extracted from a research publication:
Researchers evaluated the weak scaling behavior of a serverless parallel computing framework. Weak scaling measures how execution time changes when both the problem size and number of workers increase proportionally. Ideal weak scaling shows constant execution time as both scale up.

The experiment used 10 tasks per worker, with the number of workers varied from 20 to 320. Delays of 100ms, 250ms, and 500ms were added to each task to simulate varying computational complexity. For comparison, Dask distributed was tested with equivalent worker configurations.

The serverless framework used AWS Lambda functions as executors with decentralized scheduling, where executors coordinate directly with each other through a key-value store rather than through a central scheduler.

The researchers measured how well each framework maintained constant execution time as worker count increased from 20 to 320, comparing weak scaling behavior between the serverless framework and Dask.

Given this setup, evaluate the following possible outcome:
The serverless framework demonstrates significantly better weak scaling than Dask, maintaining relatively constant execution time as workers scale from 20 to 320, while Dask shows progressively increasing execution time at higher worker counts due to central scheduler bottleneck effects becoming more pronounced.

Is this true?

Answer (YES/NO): NO